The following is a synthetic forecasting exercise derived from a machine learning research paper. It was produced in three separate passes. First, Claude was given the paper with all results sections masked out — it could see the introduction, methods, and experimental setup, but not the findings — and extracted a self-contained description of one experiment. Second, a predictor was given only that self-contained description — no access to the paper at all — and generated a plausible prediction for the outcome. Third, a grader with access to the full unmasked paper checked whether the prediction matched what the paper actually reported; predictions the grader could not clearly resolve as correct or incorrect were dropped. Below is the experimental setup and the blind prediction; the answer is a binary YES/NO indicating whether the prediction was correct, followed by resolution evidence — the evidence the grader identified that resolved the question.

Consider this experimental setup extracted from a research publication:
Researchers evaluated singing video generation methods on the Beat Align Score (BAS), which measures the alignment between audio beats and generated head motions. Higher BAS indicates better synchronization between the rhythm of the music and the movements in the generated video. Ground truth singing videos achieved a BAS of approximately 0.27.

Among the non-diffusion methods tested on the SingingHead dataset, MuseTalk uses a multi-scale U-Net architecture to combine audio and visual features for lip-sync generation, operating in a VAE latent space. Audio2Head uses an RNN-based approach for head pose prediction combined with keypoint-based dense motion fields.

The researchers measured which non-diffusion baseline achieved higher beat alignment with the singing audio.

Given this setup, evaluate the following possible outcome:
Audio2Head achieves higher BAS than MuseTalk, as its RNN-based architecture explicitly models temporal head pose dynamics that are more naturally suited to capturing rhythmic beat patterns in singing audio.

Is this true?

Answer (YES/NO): NO